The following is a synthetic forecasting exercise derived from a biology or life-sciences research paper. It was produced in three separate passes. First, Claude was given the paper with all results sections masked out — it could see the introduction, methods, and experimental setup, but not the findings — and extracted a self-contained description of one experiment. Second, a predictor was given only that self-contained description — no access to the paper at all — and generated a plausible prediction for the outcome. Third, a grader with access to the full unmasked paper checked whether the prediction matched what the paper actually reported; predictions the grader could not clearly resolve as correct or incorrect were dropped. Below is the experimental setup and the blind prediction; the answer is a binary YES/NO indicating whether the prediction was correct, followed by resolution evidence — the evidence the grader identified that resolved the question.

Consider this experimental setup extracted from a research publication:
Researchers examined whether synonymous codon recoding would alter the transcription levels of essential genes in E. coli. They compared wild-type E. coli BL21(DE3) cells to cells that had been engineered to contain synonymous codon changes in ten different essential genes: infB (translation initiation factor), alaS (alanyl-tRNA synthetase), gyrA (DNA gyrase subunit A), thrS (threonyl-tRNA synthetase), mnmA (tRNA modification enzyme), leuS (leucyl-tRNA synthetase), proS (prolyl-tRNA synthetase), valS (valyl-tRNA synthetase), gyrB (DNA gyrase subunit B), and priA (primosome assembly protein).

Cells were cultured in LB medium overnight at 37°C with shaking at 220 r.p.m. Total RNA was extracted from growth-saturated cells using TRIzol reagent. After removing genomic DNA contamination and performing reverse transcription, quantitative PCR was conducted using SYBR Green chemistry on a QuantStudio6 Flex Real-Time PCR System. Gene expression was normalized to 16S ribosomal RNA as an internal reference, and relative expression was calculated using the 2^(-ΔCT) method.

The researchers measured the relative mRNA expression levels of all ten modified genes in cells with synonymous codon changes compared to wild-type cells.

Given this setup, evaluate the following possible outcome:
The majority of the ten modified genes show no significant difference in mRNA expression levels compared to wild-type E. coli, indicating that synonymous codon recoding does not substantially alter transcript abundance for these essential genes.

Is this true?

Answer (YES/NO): YES